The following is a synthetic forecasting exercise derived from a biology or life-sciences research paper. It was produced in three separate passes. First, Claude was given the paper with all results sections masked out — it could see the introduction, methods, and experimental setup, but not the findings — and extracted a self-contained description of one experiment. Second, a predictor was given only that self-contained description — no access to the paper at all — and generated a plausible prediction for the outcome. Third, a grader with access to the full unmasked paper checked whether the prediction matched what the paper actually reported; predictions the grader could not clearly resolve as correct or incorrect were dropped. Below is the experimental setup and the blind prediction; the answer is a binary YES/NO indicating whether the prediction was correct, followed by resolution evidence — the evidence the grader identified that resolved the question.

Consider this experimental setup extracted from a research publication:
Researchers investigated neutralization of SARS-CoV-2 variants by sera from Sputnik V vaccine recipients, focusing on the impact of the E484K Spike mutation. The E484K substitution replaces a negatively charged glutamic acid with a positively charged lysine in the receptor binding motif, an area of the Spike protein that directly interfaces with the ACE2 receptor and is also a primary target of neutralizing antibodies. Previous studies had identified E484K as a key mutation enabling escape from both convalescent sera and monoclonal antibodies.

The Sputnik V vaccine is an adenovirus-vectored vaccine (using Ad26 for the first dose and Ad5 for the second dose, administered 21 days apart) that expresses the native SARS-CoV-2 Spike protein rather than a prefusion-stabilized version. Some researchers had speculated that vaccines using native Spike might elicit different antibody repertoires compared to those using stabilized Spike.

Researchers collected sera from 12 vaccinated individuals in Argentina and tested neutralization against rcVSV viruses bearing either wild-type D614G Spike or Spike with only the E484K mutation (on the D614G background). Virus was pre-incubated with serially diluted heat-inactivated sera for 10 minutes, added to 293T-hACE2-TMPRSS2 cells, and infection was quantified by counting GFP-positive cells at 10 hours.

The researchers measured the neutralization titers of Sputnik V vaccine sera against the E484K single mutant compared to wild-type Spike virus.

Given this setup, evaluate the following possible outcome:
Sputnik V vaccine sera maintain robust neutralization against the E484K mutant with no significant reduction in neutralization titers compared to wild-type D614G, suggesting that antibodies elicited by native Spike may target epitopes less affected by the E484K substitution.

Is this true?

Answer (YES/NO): NO